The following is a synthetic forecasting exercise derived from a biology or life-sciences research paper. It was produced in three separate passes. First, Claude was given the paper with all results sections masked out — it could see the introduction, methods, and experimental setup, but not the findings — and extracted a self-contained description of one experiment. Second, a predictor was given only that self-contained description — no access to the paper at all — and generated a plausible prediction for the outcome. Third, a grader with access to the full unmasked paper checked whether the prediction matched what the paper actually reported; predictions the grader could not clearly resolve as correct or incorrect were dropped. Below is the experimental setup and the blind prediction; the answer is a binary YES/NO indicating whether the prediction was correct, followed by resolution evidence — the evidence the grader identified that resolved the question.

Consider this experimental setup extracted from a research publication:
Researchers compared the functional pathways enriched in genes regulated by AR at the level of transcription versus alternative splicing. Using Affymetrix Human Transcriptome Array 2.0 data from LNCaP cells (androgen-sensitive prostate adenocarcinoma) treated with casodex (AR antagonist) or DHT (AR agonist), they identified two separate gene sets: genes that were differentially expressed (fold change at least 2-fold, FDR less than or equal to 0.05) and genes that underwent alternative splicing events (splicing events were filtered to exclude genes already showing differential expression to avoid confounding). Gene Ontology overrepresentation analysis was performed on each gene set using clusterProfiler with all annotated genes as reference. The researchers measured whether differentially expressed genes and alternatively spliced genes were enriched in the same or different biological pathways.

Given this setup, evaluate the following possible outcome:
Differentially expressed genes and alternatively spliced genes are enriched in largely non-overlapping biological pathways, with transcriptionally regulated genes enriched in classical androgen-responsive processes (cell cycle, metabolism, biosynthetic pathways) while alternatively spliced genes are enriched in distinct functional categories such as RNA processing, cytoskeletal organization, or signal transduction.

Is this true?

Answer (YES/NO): NO